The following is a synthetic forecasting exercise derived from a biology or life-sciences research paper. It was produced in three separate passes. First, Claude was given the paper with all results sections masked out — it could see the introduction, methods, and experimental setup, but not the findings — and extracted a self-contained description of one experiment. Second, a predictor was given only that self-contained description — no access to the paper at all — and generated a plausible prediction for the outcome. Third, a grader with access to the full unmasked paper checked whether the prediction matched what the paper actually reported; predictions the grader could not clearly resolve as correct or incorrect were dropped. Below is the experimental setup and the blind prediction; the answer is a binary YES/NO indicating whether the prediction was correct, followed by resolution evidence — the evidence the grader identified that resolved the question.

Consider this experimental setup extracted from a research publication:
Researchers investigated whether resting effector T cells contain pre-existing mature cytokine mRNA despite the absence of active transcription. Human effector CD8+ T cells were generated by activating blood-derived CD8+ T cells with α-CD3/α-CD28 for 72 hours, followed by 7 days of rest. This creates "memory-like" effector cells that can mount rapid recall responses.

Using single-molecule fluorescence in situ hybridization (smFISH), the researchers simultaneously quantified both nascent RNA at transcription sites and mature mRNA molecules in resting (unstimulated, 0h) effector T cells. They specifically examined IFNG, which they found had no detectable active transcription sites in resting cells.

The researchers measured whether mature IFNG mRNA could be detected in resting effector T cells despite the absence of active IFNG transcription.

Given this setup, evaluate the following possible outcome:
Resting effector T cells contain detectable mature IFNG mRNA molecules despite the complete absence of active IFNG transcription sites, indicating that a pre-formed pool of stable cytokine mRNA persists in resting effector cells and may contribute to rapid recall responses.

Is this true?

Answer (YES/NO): YES